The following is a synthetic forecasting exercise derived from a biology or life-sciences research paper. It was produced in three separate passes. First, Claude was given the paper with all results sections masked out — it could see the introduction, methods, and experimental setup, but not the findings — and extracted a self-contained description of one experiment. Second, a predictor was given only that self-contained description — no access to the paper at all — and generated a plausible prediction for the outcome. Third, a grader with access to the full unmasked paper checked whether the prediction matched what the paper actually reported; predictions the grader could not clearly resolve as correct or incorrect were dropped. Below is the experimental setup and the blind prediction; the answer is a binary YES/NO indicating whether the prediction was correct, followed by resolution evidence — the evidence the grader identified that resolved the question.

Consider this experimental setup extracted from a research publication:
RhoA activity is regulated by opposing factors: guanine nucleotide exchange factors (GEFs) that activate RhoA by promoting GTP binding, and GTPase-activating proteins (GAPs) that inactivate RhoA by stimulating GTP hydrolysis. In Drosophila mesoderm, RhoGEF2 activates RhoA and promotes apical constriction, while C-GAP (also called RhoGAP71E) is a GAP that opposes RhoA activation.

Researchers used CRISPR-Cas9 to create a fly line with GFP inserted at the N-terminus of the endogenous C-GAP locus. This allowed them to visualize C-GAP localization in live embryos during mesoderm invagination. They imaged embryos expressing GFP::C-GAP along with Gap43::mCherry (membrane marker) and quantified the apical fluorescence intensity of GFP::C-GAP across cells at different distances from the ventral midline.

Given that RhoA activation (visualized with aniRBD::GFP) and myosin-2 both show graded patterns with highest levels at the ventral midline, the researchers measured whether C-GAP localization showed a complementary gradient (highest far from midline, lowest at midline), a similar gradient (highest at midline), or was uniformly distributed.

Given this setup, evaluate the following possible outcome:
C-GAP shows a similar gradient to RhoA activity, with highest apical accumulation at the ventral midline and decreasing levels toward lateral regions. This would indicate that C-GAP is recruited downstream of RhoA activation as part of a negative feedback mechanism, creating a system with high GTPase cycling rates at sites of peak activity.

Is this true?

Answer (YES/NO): NO